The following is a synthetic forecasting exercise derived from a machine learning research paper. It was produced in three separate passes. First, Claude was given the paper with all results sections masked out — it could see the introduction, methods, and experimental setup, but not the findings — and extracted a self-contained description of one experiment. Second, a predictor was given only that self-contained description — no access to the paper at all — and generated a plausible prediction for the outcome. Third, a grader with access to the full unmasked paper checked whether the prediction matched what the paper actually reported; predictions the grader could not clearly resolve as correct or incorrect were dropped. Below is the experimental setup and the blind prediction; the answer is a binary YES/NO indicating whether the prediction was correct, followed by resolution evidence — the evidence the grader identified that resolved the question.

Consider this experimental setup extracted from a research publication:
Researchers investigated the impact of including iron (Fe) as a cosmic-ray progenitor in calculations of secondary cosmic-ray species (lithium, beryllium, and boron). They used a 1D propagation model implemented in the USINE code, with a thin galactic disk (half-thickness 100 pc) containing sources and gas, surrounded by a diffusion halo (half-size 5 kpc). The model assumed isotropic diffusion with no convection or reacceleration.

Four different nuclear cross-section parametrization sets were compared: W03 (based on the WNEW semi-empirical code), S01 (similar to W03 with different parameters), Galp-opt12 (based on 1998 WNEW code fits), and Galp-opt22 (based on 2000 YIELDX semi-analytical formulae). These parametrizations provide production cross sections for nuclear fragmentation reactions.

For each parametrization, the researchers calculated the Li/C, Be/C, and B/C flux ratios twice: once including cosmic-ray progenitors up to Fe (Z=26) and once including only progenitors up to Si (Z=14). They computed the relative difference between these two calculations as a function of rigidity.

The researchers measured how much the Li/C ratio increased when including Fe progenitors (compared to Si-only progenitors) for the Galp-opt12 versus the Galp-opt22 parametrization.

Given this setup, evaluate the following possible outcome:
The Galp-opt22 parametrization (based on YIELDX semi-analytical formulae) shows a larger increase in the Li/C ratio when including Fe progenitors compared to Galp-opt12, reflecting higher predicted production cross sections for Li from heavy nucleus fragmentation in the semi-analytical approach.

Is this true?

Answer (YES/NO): YES